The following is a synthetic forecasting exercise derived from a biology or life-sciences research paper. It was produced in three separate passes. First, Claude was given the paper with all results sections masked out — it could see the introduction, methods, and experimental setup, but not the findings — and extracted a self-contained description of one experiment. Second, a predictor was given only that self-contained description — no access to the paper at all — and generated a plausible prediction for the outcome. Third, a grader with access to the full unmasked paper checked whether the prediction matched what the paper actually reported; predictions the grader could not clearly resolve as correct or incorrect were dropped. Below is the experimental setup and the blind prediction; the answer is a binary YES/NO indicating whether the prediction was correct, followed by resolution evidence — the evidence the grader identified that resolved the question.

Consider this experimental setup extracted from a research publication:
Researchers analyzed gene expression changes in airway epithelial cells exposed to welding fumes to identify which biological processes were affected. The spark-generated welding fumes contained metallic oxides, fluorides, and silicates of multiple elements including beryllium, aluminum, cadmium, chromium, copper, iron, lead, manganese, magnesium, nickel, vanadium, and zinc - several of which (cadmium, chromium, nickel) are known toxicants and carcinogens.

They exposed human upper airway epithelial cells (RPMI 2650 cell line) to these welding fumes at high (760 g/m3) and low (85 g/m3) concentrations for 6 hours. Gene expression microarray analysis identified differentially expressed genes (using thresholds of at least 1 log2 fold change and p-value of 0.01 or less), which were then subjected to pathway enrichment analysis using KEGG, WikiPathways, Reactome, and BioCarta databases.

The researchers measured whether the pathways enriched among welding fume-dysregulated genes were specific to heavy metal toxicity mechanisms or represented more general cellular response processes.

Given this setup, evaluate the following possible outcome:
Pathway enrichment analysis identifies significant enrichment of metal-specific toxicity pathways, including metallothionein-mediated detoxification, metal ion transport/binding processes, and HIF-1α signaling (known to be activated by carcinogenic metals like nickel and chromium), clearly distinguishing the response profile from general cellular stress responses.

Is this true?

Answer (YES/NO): NO